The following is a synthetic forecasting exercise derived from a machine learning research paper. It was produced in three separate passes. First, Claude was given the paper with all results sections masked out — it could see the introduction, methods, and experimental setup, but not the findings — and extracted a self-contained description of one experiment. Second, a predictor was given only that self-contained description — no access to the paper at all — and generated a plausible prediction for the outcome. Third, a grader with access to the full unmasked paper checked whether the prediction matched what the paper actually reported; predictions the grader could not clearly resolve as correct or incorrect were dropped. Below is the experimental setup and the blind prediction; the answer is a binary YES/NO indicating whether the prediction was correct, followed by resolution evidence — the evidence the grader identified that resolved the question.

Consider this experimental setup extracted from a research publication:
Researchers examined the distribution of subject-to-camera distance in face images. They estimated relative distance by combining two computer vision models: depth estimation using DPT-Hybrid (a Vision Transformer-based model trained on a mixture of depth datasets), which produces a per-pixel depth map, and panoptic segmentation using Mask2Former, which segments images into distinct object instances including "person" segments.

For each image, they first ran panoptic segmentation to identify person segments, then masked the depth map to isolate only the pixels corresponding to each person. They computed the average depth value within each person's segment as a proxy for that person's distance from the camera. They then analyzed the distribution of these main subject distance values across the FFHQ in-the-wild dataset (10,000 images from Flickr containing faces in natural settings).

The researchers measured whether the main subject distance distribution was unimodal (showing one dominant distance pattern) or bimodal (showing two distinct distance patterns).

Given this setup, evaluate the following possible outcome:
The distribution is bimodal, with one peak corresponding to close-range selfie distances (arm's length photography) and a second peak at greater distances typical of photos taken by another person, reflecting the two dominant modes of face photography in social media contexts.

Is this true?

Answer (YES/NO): NO